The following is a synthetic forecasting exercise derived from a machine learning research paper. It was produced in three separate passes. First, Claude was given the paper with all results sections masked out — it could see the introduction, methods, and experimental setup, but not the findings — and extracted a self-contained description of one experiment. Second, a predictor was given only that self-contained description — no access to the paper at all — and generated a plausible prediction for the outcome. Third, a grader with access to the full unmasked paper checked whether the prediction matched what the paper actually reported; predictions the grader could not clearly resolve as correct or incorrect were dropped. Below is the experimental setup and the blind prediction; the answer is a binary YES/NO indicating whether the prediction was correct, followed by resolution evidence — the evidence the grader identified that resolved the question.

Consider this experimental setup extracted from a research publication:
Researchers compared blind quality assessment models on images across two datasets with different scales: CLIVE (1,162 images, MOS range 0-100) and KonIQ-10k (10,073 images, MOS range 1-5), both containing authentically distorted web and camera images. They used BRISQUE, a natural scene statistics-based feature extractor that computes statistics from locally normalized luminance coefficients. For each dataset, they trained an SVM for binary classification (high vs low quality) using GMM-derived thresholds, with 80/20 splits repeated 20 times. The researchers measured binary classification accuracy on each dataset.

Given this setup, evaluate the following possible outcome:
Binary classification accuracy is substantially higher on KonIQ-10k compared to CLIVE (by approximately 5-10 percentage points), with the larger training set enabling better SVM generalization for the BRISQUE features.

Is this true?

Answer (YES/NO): YES